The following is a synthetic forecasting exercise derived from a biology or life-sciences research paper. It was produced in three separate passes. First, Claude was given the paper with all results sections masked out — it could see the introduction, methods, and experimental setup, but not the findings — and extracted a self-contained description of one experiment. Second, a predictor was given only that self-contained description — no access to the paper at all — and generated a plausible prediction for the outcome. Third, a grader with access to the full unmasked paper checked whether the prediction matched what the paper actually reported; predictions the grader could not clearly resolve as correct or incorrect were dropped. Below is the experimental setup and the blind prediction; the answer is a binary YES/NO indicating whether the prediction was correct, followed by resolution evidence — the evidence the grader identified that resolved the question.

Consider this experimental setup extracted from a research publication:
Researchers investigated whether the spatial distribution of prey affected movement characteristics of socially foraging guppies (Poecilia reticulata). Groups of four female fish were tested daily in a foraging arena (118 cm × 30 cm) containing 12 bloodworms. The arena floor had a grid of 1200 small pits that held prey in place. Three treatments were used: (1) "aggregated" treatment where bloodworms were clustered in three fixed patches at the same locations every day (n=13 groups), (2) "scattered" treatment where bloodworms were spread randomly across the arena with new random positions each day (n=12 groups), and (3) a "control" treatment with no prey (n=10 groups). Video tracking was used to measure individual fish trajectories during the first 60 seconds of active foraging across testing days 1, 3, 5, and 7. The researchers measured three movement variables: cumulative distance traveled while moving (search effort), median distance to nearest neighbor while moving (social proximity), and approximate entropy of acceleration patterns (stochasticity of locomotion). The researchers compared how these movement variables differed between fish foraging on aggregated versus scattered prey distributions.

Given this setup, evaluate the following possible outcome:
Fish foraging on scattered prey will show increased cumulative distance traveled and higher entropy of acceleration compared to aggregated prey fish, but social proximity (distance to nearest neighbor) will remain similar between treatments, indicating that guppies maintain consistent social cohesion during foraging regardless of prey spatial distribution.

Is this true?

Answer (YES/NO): NO